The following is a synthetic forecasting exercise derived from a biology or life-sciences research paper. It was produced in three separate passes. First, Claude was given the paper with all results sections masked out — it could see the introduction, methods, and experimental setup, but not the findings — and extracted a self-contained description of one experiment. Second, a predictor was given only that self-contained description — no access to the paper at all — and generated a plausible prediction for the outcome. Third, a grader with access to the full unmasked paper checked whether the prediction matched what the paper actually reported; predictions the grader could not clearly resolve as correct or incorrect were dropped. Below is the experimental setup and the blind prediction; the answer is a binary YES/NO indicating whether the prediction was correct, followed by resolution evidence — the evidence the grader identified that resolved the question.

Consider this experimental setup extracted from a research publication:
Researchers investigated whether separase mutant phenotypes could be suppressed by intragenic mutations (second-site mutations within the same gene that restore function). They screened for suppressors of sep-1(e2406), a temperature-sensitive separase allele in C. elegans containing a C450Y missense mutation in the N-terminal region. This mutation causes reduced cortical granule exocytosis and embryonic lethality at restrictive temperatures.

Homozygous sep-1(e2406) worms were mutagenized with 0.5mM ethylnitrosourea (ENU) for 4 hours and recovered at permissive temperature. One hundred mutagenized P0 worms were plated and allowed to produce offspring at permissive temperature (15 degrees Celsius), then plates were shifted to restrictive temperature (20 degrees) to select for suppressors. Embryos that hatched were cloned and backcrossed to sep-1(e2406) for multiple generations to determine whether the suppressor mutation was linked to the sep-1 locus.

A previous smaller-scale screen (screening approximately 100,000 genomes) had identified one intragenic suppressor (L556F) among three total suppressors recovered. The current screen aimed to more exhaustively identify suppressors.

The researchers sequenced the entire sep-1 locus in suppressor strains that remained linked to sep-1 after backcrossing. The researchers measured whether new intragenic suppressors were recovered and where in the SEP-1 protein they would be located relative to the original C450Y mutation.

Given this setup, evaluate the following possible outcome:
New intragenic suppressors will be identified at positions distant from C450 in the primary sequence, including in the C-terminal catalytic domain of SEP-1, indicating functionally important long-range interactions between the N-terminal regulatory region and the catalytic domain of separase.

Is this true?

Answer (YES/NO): NO